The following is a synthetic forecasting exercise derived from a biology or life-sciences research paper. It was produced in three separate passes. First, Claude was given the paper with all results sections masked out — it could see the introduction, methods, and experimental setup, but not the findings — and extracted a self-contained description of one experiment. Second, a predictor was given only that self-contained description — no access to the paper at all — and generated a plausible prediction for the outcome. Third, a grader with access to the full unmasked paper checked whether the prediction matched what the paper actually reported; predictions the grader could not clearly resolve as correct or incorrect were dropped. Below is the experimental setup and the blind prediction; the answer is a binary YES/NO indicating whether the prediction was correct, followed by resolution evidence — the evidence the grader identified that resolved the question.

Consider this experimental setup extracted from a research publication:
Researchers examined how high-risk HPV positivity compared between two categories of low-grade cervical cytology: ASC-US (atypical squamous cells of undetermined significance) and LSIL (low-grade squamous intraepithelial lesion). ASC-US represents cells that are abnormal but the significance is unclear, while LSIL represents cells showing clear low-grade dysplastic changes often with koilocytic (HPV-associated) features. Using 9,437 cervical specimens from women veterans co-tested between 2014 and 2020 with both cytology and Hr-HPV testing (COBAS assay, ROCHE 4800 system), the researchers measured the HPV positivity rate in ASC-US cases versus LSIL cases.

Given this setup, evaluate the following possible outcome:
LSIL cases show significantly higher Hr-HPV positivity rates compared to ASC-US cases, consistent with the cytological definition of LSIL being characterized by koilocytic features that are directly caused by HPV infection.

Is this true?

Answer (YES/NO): YES